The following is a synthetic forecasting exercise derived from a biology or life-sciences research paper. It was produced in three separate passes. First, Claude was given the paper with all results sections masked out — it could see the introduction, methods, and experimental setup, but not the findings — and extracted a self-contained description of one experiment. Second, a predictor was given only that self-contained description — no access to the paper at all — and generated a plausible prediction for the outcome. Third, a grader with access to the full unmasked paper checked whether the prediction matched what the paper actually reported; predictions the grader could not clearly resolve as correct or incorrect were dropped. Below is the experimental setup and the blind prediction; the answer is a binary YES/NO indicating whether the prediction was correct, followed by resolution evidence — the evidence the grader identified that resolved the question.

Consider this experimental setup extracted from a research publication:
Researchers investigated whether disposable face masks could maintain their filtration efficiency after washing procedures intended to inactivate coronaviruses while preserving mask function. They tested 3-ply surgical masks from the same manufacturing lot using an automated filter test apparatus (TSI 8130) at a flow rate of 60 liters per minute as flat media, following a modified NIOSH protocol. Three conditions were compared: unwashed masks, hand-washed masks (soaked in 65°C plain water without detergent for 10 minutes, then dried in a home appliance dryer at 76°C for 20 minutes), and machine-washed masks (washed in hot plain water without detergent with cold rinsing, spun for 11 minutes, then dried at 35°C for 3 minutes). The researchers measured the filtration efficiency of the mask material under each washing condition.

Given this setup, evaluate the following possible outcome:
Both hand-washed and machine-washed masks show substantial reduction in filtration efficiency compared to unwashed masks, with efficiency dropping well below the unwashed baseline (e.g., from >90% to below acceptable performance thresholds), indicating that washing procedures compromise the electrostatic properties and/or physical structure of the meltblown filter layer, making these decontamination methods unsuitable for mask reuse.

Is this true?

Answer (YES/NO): NO